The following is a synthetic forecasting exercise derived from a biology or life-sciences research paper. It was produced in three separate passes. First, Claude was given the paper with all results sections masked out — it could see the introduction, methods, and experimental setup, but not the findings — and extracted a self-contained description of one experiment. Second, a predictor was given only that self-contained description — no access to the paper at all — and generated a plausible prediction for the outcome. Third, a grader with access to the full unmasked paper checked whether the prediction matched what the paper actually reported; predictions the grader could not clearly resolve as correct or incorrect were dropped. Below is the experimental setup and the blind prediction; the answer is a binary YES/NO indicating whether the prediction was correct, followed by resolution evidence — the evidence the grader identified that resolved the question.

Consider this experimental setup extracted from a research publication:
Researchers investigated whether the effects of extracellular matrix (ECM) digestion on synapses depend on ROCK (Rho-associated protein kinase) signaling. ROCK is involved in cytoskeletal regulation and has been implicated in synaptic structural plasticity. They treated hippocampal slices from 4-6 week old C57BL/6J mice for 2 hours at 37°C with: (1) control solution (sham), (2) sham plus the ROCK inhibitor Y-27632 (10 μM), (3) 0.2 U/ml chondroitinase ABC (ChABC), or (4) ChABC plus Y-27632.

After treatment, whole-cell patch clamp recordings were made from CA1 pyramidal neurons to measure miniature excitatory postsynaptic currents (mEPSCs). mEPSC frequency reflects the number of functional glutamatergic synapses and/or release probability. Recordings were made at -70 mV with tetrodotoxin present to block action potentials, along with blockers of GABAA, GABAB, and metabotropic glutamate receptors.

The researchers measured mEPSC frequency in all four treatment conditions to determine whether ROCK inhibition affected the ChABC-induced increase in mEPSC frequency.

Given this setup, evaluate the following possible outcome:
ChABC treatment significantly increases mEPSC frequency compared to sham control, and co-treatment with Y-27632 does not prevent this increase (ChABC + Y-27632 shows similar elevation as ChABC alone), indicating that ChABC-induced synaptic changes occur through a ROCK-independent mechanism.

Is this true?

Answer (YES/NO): NO